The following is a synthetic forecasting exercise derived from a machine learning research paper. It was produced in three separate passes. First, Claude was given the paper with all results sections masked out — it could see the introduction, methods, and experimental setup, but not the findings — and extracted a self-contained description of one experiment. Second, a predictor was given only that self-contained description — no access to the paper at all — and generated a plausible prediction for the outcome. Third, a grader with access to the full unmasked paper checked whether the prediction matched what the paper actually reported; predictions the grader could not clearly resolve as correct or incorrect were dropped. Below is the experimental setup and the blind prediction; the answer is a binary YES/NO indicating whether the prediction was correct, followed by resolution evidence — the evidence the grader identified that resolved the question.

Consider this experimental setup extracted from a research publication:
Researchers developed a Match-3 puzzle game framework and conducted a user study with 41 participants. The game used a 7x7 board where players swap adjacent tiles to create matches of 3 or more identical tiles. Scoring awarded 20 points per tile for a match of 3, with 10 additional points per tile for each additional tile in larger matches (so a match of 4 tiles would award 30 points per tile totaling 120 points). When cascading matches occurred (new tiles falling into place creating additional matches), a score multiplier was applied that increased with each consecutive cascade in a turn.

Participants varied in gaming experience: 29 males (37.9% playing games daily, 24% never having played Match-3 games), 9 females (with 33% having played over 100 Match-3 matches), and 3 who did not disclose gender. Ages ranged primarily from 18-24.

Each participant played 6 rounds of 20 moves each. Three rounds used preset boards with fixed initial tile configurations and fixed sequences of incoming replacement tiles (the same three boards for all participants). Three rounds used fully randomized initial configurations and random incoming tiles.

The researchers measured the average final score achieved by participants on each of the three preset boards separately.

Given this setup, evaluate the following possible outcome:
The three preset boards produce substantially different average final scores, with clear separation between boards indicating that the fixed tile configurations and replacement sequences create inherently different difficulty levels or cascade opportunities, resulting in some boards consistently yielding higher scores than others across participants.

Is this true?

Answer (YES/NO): YES